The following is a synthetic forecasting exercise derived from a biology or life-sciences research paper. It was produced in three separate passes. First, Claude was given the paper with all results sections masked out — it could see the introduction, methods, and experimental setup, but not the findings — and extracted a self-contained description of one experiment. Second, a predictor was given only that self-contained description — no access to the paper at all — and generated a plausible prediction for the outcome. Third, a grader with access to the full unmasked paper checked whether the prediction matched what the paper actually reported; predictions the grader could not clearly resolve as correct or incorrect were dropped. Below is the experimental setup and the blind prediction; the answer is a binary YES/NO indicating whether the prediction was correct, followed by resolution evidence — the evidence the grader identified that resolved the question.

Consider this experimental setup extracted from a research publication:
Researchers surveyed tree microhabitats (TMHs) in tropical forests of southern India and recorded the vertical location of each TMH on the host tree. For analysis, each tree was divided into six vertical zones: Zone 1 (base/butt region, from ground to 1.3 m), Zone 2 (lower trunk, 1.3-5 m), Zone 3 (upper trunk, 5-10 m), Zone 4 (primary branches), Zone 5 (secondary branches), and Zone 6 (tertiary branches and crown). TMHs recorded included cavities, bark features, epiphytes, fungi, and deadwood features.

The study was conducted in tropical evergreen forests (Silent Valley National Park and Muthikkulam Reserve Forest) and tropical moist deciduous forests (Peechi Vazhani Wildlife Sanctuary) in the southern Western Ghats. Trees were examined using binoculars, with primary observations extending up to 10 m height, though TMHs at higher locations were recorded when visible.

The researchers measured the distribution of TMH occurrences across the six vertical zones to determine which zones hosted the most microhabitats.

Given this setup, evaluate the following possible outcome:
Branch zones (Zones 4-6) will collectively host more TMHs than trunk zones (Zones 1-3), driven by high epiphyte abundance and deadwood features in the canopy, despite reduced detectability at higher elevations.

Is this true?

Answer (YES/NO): NO